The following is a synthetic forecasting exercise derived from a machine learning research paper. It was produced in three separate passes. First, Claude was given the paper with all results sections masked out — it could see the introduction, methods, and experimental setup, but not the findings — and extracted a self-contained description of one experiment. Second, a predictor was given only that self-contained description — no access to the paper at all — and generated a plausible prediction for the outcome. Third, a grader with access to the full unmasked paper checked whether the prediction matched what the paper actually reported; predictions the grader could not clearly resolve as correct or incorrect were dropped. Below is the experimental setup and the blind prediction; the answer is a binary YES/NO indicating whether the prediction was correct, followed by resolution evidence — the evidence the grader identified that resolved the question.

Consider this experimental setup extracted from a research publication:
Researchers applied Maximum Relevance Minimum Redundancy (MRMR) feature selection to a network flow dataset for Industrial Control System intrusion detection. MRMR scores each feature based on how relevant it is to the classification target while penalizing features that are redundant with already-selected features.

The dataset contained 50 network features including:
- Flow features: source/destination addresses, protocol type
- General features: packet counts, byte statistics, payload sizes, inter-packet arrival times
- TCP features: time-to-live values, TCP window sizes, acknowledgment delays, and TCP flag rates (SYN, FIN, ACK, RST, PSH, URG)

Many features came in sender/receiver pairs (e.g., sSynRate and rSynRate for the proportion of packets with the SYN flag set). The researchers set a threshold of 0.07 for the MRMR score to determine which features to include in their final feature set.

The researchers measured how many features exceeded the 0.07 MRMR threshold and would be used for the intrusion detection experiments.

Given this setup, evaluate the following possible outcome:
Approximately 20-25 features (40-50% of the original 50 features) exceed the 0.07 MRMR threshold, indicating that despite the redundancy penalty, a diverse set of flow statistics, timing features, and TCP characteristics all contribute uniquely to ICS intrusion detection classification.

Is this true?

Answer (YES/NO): YES